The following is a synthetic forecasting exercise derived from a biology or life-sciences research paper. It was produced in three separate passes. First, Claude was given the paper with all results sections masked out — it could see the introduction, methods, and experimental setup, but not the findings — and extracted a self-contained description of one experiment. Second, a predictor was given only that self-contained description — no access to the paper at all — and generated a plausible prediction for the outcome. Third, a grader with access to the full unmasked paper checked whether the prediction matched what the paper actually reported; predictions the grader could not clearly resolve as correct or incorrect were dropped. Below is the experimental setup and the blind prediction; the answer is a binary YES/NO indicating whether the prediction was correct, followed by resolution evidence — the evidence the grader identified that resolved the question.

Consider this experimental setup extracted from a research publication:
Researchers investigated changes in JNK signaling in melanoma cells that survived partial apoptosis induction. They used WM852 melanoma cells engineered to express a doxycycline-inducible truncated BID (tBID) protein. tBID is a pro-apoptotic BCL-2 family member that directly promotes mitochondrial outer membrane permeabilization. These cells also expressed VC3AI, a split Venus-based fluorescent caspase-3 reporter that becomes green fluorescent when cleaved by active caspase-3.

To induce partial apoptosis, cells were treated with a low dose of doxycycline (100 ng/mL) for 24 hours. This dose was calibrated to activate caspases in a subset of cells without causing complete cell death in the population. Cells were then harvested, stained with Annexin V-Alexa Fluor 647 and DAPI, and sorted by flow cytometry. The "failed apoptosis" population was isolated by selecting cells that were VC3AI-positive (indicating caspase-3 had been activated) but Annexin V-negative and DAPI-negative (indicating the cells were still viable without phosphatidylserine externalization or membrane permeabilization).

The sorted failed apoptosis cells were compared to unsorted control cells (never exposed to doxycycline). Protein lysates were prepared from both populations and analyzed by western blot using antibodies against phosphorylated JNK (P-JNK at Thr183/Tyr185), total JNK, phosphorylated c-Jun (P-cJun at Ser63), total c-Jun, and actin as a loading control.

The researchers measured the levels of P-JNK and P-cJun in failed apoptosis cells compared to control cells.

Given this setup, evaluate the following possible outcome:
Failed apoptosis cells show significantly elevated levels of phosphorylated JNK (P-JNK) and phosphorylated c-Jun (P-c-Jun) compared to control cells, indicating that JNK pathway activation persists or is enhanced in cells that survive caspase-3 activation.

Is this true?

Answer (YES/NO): YES